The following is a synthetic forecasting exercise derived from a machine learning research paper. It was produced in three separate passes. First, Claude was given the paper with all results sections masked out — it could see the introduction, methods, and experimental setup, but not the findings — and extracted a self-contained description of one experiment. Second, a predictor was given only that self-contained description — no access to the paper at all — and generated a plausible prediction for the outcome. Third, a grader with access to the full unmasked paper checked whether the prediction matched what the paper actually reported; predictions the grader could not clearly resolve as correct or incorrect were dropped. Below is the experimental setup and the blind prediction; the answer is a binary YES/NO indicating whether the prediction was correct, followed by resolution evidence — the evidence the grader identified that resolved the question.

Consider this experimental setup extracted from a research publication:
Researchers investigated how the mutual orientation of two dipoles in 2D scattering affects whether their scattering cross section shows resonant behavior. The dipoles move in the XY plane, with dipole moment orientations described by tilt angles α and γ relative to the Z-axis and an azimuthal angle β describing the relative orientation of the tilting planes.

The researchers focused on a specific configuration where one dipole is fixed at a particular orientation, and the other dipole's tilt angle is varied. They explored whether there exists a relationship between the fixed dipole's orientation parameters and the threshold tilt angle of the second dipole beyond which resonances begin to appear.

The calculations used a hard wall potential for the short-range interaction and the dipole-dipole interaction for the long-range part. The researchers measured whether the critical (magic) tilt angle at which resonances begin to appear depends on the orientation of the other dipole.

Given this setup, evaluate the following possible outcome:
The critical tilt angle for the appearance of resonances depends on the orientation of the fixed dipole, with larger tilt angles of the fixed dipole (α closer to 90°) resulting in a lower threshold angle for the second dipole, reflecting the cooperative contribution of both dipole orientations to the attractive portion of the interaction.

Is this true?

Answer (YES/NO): YES